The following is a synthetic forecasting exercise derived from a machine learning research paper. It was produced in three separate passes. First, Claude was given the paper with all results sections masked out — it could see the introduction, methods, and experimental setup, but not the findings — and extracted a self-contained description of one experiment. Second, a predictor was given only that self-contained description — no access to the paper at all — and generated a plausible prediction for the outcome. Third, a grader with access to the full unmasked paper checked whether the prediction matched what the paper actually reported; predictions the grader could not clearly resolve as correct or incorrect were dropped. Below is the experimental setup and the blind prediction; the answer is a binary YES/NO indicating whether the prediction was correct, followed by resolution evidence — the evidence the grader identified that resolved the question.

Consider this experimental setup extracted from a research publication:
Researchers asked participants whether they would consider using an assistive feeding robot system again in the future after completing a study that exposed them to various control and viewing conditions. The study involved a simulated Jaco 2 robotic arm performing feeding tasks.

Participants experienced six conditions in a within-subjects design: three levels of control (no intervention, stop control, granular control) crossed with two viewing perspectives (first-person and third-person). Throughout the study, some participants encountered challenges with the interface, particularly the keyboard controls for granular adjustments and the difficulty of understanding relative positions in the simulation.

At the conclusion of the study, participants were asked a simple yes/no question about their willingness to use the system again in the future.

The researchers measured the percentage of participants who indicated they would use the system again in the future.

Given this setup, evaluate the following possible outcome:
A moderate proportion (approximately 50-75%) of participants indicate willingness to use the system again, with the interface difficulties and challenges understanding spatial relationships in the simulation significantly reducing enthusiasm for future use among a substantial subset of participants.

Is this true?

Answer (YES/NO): NO